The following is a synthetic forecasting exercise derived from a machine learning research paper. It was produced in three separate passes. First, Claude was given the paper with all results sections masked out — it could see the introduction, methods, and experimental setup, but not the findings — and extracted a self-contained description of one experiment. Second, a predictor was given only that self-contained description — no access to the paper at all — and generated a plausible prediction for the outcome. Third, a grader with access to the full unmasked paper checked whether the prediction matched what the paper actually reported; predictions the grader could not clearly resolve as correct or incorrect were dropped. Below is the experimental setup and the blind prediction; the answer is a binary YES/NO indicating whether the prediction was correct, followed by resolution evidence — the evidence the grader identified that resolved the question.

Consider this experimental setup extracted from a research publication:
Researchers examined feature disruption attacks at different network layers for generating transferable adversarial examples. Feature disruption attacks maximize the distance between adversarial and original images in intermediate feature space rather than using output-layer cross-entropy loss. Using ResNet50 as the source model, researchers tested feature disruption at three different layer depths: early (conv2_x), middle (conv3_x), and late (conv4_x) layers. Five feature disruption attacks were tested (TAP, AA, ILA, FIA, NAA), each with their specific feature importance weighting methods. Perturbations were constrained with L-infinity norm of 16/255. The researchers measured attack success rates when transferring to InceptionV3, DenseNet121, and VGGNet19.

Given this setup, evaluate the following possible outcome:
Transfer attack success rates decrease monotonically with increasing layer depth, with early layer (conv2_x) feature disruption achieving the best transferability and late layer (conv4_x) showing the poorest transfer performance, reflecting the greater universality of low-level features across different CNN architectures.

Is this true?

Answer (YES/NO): NO